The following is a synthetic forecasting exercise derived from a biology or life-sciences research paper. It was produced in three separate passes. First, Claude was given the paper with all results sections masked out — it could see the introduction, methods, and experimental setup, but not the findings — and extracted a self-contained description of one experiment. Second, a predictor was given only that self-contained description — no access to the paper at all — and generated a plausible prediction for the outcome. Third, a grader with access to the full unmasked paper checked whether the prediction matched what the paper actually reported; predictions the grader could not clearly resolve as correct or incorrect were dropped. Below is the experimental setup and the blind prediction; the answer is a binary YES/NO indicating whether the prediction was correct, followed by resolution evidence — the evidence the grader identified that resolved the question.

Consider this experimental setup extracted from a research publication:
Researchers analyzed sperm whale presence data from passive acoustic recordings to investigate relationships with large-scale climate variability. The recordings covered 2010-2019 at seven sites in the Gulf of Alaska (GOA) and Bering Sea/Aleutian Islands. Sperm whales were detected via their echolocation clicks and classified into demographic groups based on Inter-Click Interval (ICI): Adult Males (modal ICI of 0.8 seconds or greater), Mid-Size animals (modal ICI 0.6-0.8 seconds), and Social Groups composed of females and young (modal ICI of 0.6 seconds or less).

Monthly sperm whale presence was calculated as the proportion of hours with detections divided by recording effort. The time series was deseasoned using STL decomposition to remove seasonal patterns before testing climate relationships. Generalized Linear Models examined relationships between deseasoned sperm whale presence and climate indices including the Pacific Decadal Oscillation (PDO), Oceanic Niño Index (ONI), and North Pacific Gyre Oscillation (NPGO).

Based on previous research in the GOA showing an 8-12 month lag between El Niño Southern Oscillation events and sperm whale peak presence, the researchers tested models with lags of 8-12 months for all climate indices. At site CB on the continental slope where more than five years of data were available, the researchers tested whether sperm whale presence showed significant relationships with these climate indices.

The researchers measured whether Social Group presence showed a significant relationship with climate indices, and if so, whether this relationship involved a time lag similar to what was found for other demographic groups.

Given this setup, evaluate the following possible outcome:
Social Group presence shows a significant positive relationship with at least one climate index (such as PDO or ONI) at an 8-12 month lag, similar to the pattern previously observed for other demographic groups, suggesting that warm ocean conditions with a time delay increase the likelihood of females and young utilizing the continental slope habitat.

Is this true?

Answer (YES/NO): NO